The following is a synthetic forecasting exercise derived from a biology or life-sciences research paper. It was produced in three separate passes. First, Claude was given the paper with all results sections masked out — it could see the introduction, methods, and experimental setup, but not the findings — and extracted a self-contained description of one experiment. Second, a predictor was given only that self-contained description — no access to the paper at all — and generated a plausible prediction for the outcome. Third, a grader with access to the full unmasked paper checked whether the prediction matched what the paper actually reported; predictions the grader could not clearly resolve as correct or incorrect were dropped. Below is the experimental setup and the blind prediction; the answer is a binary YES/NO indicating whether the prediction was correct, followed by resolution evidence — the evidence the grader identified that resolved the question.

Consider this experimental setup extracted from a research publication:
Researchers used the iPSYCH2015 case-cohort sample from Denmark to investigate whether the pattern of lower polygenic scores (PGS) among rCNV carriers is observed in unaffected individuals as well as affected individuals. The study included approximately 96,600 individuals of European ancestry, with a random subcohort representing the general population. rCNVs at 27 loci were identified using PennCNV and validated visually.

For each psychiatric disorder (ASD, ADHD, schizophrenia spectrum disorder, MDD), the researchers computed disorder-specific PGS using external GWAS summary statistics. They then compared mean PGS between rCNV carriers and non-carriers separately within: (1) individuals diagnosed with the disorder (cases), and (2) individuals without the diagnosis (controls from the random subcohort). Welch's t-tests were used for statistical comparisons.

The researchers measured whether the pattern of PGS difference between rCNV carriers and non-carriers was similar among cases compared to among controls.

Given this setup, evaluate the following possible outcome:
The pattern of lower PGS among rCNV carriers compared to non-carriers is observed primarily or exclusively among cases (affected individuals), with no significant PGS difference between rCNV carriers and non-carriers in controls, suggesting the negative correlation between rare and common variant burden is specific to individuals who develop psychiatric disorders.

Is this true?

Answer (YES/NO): NO